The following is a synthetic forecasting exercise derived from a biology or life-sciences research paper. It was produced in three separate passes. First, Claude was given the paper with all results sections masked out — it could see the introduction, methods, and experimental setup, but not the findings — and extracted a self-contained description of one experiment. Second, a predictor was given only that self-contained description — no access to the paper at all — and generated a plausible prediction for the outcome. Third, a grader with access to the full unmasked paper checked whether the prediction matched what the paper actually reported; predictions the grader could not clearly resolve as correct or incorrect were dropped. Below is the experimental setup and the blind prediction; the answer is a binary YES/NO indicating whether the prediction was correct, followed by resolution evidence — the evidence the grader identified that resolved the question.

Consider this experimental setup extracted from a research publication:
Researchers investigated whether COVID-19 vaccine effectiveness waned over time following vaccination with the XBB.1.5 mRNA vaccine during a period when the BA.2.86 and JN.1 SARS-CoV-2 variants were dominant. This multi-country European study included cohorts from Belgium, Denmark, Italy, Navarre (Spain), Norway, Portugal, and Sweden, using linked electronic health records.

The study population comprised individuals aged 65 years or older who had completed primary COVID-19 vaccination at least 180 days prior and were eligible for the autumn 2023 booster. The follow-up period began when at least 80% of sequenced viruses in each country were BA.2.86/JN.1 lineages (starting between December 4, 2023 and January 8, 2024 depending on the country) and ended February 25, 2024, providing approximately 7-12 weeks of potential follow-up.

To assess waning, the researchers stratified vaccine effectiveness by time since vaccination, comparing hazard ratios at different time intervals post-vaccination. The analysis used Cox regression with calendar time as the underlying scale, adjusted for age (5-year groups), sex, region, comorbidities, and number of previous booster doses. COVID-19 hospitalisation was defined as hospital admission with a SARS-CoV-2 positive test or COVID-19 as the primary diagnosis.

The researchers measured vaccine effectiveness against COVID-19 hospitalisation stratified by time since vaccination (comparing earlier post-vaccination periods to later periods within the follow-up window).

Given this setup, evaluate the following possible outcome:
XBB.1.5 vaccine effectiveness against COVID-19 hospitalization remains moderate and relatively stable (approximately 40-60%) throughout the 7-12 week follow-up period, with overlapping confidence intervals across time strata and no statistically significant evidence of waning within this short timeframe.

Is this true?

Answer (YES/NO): YES